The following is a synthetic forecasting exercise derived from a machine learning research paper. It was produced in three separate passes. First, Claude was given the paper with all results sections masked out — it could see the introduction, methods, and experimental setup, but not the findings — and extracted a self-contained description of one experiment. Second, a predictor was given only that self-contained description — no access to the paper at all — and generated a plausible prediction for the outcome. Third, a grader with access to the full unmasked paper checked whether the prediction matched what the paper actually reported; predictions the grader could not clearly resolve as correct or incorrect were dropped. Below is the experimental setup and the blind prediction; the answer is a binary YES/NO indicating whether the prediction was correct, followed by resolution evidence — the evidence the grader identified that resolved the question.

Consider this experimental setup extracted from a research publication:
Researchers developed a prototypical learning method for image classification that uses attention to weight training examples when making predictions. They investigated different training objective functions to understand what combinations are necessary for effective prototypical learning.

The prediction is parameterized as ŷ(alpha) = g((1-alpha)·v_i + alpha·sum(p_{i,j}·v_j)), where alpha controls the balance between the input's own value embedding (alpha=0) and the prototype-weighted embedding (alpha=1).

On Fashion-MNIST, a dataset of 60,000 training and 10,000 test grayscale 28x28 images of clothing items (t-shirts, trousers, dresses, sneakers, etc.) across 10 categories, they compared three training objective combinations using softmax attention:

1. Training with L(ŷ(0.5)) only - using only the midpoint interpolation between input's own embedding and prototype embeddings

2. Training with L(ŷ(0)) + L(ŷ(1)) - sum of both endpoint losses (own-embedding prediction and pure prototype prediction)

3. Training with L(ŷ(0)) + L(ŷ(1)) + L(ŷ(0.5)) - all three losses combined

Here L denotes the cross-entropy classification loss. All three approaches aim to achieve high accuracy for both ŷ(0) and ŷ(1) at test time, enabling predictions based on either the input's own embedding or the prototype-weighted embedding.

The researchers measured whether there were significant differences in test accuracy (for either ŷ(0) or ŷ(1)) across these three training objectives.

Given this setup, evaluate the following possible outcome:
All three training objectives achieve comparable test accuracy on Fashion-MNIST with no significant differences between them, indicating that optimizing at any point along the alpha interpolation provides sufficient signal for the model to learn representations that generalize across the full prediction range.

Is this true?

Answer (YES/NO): YES